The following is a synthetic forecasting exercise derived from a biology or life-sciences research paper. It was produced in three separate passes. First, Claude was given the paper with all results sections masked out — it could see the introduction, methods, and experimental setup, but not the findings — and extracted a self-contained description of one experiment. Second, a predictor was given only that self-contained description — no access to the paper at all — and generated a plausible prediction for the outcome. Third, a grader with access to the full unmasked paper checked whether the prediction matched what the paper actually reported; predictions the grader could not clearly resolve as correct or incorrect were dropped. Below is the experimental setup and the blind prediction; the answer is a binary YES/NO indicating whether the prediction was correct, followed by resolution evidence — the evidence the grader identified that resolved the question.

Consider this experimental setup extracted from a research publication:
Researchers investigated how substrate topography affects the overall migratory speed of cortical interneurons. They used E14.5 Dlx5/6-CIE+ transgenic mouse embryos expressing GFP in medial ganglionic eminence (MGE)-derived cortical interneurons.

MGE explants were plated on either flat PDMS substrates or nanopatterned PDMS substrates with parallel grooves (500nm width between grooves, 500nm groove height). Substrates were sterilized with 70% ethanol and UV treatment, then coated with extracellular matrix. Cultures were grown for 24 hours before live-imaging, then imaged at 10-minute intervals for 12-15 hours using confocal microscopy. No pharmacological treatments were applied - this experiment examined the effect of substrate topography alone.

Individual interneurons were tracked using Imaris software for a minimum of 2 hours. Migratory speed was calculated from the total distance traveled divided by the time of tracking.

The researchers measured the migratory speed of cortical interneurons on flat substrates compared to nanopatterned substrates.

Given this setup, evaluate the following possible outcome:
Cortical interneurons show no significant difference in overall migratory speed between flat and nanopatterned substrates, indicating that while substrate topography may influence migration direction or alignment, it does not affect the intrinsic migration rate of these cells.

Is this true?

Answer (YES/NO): NO